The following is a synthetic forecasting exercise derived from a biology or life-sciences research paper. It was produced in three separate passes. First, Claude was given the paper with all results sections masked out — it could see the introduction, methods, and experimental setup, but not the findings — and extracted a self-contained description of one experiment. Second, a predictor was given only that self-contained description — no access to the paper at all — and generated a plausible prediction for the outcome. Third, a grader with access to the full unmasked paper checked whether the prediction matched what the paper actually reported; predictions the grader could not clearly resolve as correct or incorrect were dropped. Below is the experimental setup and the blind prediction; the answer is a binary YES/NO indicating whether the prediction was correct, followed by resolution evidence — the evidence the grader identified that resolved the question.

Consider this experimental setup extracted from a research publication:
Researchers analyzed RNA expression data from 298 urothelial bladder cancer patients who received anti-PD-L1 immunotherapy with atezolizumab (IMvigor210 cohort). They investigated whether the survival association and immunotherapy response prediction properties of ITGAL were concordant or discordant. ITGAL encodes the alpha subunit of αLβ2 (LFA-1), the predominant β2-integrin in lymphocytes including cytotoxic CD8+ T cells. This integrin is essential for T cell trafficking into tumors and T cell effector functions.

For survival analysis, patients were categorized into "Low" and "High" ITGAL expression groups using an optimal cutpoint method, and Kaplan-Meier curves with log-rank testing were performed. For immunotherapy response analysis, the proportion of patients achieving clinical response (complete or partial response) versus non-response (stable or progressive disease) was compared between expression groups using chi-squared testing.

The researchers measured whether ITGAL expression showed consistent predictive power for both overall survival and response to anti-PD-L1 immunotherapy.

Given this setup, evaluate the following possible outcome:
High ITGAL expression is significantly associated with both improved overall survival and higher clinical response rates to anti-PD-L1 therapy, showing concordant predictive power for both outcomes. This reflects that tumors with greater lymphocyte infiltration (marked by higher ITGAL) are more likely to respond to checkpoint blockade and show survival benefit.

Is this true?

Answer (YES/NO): NO